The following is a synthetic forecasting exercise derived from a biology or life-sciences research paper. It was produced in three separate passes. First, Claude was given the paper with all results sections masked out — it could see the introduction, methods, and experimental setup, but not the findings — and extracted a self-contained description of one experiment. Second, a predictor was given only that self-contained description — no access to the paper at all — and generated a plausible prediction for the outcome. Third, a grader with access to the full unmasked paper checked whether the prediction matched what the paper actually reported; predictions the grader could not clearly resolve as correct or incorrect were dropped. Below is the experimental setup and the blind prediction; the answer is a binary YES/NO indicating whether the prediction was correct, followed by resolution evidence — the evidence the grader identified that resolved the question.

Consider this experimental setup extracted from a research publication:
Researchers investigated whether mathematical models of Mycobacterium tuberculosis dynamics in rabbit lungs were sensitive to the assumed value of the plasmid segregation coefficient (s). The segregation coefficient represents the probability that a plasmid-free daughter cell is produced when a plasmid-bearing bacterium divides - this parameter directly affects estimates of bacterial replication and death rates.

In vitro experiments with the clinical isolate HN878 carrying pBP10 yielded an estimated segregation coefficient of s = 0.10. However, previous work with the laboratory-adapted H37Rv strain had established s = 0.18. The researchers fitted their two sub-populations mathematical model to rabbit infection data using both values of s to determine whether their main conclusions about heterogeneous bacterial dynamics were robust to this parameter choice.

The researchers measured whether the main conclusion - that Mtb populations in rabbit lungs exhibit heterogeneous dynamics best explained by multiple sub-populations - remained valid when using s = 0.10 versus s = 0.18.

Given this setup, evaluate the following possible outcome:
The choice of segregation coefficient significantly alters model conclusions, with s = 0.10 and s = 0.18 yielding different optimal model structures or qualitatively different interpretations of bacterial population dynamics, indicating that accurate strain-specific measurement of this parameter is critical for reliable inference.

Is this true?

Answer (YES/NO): NO